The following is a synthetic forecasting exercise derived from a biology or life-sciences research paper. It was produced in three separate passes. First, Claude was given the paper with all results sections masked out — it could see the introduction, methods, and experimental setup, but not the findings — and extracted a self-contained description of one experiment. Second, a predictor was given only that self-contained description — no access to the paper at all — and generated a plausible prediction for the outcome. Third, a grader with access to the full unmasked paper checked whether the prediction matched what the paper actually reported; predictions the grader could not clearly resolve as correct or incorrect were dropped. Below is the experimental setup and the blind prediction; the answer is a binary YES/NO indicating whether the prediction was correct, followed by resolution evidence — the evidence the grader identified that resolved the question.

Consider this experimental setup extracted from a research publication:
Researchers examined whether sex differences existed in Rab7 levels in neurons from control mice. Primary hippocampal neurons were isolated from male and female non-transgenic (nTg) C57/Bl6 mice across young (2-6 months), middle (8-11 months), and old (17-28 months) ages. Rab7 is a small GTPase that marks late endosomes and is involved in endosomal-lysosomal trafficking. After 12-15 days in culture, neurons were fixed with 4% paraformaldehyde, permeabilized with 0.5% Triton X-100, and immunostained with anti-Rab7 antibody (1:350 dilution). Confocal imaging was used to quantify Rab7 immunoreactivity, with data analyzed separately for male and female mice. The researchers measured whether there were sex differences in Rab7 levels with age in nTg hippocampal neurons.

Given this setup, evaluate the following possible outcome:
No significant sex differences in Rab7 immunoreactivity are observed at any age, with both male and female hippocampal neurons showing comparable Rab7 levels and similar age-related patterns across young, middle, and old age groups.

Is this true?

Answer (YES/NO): NO